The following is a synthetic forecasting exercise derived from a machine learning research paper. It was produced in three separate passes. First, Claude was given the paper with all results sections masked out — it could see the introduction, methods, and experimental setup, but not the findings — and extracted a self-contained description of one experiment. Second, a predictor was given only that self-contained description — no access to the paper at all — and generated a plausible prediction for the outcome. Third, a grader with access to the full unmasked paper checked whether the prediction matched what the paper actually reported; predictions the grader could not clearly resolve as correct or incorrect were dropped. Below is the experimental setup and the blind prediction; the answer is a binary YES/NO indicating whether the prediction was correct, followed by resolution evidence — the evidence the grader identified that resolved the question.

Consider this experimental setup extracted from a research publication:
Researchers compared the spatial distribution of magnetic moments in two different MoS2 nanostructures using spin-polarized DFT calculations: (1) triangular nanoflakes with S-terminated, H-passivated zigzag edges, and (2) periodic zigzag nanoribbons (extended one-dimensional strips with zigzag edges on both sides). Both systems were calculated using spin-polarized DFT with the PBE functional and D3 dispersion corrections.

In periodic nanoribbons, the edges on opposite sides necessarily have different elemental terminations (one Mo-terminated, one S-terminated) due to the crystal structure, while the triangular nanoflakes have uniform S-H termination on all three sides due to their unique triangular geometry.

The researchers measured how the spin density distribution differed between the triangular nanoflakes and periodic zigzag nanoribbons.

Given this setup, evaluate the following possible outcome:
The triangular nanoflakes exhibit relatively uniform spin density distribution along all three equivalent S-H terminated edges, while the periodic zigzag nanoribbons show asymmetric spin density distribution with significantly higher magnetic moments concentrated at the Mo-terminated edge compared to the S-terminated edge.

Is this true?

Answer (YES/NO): NO